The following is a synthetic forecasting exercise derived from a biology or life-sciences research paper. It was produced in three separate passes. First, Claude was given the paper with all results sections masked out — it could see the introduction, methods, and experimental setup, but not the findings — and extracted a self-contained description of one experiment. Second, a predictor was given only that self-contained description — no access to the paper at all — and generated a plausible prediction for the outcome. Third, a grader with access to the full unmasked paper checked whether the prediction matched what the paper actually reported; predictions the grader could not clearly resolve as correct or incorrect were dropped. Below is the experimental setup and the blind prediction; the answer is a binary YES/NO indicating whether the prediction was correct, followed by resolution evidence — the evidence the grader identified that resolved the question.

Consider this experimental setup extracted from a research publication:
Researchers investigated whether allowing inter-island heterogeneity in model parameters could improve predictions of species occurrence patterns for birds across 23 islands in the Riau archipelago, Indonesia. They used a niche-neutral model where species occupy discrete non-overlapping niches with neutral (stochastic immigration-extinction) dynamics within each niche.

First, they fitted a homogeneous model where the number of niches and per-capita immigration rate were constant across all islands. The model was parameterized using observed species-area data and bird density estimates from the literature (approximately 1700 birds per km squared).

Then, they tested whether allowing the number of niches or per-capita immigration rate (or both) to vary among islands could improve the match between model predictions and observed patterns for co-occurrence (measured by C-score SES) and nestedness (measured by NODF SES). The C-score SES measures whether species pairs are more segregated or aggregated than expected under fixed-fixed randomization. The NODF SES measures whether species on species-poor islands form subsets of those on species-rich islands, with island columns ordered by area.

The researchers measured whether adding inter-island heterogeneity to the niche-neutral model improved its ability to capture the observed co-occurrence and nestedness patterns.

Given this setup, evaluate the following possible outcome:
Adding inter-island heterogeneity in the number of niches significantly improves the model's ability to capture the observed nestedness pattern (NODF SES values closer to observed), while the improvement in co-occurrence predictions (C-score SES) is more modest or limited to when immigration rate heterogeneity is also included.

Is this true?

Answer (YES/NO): NO